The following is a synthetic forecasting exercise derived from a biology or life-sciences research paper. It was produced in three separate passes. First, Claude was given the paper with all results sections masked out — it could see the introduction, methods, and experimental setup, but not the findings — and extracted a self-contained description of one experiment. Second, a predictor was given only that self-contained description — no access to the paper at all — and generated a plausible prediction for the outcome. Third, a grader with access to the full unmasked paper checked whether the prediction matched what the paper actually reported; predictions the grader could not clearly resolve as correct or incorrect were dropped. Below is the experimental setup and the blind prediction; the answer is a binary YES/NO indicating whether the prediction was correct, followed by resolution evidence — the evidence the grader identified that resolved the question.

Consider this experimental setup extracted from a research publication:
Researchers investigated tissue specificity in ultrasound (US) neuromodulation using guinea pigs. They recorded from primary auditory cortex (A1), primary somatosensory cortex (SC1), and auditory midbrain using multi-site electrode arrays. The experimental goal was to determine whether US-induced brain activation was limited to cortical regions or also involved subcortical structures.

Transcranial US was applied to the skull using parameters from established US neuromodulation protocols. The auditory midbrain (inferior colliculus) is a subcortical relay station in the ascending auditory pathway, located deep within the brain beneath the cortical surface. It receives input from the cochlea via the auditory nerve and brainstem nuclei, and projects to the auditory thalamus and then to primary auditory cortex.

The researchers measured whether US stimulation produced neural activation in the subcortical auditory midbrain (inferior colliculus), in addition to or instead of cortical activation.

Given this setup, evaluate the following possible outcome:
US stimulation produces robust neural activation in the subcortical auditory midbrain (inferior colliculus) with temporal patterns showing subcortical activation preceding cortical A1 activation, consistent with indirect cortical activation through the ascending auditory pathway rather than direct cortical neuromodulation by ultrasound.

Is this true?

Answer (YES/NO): YES